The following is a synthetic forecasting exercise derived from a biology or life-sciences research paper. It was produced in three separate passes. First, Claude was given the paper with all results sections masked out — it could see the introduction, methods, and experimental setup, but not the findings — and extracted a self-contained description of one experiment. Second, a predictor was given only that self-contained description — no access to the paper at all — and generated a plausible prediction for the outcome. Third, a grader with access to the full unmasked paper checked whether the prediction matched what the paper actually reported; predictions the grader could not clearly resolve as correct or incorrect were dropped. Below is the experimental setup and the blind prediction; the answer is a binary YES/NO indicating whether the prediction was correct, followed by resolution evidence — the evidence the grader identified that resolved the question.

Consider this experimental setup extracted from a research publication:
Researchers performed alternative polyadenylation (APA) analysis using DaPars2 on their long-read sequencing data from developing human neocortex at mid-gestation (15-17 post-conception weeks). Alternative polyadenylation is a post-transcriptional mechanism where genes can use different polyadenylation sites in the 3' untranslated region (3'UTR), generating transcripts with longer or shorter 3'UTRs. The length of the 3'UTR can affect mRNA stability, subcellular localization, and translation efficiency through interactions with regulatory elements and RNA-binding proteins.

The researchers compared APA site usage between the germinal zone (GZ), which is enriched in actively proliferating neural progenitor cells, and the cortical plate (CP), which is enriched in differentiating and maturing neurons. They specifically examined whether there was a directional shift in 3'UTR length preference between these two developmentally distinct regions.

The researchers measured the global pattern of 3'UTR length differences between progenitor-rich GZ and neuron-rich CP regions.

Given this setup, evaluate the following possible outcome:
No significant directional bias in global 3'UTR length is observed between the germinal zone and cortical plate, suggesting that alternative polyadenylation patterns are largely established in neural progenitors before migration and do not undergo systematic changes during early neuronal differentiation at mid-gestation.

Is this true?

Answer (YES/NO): NO